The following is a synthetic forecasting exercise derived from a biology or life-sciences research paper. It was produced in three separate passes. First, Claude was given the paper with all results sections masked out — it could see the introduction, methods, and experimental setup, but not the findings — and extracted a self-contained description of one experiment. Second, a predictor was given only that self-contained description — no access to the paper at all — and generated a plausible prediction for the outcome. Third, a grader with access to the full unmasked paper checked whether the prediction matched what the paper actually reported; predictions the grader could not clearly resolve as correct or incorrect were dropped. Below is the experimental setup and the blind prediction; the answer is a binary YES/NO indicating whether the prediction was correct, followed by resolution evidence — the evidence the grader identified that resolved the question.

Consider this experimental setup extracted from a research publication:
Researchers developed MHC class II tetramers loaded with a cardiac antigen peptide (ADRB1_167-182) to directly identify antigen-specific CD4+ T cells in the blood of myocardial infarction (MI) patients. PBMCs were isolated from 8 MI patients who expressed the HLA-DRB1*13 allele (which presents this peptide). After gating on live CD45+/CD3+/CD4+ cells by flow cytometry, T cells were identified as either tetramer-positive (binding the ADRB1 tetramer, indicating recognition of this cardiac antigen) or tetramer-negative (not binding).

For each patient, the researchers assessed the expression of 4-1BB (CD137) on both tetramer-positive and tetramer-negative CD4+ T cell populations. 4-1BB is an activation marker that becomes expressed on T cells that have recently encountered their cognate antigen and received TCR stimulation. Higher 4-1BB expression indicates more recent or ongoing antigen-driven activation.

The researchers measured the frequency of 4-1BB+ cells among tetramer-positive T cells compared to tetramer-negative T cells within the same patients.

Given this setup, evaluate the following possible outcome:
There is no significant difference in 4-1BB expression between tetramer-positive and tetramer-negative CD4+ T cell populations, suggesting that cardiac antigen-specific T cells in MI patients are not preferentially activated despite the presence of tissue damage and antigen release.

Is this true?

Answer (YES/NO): NO